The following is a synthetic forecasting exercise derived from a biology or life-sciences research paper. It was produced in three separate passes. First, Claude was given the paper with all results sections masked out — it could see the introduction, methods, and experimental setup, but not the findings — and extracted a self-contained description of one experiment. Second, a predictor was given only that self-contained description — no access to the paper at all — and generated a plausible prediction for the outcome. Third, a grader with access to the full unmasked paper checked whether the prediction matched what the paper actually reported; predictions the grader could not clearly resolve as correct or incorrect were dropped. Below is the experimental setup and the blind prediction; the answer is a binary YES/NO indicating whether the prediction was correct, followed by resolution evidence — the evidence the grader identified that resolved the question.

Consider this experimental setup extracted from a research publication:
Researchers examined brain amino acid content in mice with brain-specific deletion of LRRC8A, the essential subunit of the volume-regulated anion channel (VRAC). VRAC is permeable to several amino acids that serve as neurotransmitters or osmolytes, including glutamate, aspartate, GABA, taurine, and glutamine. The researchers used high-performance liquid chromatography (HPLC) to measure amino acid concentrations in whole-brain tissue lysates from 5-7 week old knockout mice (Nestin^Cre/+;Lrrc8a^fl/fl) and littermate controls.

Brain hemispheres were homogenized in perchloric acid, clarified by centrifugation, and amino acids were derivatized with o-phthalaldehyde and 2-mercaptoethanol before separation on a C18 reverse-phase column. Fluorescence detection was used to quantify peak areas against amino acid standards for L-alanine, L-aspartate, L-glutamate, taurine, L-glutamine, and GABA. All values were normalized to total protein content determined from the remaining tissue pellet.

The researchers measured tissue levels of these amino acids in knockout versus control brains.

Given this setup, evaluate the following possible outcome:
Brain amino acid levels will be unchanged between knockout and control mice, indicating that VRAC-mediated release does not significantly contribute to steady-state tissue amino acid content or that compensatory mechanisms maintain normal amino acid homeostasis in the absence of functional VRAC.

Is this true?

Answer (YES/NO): NO